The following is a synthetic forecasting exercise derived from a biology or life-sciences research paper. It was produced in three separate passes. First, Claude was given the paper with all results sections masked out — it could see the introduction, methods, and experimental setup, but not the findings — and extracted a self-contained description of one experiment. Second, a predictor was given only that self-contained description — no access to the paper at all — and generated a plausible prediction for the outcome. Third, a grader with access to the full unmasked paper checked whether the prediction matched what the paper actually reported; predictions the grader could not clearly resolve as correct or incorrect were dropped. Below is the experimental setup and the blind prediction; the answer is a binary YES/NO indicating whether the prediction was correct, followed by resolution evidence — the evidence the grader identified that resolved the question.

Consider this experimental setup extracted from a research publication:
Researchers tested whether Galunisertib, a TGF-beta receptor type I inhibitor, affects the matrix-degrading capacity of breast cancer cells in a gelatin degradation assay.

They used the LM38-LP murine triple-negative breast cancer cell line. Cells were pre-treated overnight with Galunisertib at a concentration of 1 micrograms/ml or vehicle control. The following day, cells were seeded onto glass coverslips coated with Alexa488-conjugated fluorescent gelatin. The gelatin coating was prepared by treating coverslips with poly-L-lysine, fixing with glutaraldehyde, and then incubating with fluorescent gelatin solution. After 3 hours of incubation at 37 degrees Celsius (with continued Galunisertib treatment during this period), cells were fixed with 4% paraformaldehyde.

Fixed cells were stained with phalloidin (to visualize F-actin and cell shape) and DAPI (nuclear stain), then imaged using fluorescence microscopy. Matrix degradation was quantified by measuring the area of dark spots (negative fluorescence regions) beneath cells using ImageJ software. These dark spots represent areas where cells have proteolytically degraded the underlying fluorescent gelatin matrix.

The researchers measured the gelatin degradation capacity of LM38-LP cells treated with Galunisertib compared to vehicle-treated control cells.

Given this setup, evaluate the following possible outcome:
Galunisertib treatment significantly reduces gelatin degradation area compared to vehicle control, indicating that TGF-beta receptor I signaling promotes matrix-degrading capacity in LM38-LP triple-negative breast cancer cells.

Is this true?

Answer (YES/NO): YES